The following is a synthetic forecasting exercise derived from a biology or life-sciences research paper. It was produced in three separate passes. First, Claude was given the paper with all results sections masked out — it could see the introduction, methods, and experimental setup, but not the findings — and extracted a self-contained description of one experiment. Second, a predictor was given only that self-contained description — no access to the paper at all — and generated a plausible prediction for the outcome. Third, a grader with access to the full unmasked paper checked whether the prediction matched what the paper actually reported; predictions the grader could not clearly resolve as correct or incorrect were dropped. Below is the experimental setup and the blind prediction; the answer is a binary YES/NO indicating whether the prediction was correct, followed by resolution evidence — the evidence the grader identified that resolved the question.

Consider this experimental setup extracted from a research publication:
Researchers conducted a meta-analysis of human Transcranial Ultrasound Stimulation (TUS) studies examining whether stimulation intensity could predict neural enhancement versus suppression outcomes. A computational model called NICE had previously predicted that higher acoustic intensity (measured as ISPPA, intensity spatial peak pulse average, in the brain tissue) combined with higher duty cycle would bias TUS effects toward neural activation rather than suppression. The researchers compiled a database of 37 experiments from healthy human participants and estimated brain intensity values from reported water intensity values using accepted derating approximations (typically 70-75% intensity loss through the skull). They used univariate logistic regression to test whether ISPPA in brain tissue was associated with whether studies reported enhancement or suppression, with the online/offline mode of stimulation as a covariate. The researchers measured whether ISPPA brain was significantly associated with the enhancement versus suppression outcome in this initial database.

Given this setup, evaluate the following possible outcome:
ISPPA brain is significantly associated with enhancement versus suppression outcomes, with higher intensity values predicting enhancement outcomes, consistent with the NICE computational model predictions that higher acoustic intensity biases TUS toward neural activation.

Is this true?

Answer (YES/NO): NO